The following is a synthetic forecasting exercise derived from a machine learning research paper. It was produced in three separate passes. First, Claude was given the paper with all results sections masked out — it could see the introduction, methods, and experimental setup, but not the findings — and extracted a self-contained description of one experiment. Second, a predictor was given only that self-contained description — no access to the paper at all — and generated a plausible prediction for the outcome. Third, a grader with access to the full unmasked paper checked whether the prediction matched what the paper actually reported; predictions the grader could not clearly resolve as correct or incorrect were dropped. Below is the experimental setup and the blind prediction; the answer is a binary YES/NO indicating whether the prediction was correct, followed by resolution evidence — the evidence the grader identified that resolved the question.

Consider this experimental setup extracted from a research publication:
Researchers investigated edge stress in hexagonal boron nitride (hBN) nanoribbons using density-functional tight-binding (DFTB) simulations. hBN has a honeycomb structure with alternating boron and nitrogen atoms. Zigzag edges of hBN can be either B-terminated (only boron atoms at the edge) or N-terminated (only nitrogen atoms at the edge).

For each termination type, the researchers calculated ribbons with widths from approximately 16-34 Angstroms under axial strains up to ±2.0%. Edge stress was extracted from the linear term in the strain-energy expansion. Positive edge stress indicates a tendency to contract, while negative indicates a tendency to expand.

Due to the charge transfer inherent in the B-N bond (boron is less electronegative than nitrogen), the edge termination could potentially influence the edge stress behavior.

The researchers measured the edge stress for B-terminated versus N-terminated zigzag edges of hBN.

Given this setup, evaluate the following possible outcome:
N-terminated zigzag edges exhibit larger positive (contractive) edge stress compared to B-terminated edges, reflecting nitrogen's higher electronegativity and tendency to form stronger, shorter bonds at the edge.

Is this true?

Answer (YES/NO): YES